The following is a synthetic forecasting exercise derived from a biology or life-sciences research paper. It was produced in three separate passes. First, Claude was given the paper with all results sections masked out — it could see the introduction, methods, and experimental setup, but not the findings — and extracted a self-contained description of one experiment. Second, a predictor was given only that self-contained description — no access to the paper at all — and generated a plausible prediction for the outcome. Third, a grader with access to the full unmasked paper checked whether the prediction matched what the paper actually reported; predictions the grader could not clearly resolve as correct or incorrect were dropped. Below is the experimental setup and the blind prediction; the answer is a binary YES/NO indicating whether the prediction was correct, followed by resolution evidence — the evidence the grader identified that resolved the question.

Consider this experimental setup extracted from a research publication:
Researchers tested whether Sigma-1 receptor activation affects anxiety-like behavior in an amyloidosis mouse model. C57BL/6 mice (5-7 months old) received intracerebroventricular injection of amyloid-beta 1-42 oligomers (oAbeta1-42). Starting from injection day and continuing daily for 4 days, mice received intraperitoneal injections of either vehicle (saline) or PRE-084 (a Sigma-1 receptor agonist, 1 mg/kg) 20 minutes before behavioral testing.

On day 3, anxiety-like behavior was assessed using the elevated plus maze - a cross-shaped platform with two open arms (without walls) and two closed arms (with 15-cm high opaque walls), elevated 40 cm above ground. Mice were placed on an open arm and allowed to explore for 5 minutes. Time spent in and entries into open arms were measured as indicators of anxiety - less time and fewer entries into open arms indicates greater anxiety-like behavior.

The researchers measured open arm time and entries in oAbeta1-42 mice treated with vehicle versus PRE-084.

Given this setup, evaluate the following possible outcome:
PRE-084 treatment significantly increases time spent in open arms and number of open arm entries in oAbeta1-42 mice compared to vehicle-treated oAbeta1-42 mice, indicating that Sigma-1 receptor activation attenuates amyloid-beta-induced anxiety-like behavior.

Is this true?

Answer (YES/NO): NO